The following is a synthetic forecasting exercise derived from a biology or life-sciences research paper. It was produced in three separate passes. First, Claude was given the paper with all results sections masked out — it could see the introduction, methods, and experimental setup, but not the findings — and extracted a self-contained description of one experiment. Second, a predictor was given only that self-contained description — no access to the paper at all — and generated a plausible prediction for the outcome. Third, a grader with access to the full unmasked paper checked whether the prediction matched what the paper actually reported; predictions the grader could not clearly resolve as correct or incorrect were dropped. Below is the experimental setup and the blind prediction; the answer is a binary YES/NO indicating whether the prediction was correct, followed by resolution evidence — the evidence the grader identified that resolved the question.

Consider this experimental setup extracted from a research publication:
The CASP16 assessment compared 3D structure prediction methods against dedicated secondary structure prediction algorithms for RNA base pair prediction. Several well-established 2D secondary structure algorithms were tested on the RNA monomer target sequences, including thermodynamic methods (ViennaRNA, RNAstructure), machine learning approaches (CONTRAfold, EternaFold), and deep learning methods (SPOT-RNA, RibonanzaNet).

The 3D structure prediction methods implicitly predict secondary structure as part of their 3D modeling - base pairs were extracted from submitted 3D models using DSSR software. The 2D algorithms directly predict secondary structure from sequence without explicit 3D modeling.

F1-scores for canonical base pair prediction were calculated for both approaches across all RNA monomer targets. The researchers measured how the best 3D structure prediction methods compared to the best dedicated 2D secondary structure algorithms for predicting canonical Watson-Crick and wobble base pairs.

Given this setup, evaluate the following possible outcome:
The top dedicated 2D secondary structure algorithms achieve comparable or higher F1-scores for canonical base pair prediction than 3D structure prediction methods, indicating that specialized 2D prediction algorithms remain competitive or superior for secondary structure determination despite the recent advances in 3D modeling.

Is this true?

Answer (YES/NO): NO